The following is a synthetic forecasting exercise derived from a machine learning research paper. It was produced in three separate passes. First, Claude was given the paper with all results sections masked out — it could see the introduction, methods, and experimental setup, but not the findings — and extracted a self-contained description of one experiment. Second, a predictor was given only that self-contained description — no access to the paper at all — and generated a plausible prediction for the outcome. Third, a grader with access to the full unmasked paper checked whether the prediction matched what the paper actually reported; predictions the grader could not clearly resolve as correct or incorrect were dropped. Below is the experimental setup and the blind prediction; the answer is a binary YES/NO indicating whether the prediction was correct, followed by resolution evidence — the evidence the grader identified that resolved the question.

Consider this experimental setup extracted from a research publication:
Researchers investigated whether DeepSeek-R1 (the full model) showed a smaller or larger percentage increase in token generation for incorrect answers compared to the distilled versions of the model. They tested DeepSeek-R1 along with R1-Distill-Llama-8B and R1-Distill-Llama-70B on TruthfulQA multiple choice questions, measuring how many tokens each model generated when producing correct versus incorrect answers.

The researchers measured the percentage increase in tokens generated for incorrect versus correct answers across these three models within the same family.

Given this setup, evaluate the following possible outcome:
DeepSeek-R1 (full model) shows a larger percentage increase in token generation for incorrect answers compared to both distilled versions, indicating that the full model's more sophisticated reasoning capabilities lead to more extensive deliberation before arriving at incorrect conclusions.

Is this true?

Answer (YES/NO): NO